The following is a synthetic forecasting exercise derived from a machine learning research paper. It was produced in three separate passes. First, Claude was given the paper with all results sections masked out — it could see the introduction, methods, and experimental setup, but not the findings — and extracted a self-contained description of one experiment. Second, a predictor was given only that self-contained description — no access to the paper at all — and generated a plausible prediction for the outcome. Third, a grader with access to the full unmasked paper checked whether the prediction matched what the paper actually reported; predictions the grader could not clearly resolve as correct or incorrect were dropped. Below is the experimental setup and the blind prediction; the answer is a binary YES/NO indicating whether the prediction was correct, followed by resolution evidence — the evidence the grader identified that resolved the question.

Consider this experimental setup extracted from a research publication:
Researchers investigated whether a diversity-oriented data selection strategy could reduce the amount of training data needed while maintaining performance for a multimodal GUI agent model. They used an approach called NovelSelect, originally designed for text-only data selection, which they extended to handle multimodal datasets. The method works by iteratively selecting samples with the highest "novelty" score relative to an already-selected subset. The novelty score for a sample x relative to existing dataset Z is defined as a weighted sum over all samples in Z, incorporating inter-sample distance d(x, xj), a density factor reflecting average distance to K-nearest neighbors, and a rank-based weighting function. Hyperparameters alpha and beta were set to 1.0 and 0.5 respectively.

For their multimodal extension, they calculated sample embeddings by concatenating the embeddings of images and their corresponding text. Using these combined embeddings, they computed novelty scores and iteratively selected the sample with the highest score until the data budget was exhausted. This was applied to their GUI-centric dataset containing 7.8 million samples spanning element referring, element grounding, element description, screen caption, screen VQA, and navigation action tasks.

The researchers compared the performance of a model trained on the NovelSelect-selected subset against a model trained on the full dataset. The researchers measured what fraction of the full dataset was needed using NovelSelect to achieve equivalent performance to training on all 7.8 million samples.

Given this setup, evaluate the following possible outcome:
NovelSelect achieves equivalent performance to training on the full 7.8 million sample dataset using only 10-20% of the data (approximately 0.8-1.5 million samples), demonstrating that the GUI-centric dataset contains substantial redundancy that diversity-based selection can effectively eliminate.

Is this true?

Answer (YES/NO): NO